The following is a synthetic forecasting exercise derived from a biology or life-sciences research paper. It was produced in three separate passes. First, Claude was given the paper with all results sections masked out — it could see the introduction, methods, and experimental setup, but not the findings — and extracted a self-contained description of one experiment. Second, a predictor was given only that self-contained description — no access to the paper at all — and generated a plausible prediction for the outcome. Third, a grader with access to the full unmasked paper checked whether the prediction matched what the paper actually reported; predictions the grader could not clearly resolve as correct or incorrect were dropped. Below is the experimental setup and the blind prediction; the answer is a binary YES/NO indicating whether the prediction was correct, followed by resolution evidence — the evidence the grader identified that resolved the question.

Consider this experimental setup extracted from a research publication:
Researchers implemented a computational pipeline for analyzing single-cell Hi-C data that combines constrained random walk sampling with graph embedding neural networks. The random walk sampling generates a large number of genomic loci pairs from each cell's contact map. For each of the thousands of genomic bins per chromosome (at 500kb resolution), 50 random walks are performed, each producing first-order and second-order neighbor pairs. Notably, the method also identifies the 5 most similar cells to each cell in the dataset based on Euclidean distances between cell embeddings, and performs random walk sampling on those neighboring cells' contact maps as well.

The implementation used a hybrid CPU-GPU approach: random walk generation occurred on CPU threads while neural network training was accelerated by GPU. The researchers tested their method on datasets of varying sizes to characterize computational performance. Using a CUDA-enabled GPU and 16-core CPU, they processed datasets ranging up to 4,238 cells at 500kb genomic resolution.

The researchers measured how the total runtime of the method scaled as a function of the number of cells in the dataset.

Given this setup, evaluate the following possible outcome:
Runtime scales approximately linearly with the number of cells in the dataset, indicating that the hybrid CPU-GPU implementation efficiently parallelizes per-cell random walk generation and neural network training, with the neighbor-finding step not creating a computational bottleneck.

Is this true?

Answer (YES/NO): NO